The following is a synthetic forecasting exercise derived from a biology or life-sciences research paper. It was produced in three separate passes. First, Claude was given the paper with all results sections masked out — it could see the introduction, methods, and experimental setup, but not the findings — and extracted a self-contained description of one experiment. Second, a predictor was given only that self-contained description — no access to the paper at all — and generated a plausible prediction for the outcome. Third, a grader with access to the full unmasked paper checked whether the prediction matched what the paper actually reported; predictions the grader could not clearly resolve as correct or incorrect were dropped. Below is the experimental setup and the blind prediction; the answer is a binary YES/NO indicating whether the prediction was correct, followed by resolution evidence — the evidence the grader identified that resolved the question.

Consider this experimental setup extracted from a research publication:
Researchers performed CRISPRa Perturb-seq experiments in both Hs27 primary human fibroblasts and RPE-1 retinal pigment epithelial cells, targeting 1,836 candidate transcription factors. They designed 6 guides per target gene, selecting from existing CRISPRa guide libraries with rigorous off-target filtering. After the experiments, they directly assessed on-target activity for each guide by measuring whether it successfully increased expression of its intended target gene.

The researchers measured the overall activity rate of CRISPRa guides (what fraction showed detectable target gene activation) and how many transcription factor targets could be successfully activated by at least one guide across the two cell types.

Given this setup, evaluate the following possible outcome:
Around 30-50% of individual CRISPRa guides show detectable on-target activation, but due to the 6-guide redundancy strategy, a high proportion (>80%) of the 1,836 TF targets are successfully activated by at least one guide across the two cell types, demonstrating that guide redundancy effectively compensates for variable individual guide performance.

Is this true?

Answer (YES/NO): YES